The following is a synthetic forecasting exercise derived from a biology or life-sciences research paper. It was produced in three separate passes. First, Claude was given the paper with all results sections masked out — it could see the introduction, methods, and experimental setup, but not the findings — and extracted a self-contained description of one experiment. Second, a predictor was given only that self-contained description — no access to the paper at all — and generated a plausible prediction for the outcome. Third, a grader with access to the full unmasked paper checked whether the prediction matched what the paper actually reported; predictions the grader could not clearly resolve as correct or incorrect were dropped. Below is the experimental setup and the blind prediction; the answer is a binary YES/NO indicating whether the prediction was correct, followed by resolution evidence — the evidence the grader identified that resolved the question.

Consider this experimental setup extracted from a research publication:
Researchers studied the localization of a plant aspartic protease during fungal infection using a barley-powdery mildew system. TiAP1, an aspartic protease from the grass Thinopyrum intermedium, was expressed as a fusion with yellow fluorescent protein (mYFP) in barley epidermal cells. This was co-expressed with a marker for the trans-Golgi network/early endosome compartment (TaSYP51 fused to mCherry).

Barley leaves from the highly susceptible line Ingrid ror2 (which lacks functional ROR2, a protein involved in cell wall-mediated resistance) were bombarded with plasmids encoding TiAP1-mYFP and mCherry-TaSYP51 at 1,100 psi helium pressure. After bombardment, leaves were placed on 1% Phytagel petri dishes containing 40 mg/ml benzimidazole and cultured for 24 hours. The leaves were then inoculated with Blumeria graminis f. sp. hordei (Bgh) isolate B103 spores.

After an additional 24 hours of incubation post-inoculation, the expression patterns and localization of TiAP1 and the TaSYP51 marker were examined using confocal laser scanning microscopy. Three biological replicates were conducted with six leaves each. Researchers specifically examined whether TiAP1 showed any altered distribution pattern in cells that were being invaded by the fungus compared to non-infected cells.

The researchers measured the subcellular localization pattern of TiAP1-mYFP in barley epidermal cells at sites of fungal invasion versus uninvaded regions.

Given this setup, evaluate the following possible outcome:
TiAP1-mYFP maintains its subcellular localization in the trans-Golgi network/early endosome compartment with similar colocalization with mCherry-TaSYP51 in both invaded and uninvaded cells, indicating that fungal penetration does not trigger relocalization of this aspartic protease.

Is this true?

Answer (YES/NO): NO